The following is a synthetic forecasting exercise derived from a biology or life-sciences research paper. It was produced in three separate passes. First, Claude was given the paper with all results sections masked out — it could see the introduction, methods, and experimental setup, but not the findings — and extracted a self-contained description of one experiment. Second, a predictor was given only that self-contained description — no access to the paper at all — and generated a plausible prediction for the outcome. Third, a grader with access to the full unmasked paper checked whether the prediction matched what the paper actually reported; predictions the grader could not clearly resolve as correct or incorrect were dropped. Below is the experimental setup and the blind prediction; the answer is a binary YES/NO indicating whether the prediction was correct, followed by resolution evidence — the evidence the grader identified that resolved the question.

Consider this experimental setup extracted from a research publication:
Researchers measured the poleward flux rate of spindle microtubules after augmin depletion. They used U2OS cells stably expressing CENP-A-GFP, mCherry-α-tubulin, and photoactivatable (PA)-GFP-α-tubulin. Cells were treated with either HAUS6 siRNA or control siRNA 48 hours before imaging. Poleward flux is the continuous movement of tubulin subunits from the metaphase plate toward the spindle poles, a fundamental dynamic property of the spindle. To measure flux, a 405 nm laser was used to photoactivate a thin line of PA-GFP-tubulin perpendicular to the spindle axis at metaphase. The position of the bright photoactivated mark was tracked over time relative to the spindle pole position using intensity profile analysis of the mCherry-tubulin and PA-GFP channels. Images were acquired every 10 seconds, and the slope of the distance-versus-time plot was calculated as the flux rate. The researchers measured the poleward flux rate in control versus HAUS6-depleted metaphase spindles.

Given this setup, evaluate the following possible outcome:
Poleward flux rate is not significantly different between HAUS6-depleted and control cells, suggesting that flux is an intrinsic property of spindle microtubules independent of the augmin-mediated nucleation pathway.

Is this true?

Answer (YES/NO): NO